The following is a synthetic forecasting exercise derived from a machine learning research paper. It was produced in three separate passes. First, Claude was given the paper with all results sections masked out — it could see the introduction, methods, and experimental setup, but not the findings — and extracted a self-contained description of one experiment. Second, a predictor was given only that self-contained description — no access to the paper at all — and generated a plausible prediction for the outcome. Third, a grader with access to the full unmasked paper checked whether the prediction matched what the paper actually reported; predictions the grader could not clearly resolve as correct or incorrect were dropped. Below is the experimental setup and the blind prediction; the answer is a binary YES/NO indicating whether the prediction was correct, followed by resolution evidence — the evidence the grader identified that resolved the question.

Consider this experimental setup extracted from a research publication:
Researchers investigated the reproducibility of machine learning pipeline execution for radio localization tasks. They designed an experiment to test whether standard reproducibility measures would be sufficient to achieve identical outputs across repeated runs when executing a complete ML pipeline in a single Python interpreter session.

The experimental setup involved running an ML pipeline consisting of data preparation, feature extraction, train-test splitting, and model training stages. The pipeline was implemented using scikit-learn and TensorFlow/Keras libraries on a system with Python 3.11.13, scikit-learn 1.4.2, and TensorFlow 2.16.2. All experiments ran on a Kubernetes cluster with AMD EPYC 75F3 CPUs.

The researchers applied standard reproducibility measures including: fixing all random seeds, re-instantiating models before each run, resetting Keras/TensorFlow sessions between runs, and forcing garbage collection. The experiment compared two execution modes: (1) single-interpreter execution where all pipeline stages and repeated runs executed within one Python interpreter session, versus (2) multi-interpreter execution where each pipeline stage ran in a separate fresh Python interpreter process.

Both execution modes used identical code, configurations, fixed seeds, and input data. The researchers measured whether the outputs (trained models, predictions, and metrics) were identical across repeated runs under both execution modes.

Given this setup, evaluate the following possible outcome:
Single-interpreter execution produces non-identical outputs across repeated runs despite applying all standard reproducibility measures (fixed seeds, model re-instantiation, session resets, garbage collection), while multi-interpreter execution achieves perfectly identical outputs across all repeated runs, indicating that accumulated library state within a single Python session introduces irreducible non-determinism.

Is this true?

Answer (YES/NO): YES